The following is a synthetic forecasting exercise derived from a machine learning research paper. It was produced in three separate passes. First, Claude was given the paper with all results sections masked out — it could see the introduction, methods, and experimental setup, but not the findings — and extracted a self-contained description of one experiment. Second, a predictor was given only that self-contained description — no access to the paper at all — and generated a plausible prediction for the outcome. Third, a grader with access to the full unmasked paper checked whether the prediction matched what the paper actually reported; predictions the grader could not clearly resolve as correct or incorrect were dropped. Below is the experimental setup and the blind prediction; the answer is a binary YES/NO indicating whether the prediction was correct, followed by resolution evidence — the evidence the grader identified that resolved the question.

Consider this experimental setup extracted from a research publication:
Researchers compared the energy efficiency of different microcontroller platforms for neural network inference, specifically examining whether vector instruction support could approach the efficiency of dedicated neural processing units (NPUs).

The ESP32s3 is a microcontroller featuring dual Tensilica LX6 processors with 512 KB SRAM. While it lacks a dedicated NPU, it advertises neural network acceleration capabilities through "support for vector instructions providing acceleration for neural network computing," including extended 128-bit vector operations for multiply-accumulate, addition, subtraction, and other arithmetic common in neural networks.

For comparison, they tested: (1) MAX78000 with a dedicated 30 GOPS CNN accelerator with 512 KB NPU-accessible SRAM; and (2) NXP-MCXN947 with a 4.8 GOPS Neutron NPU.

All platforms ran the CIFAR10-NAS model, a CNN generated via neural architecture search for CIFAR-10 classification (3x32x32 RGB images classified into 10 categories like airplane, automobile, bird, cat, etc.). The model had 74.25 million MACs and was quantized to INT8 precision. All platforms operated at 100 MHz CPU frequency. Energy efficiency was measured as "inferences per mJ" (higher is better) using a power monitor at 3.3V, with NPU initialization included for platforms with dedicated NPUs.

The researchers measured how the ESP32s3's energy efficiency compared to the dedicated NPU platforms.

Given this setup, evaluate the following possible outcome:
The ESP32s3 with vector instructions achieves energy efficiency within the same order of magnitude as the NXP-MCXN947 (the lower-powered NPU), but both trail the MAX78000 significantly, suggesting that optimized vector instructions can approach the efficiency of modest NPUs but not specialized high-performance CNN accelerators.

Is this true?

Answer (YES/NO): NO